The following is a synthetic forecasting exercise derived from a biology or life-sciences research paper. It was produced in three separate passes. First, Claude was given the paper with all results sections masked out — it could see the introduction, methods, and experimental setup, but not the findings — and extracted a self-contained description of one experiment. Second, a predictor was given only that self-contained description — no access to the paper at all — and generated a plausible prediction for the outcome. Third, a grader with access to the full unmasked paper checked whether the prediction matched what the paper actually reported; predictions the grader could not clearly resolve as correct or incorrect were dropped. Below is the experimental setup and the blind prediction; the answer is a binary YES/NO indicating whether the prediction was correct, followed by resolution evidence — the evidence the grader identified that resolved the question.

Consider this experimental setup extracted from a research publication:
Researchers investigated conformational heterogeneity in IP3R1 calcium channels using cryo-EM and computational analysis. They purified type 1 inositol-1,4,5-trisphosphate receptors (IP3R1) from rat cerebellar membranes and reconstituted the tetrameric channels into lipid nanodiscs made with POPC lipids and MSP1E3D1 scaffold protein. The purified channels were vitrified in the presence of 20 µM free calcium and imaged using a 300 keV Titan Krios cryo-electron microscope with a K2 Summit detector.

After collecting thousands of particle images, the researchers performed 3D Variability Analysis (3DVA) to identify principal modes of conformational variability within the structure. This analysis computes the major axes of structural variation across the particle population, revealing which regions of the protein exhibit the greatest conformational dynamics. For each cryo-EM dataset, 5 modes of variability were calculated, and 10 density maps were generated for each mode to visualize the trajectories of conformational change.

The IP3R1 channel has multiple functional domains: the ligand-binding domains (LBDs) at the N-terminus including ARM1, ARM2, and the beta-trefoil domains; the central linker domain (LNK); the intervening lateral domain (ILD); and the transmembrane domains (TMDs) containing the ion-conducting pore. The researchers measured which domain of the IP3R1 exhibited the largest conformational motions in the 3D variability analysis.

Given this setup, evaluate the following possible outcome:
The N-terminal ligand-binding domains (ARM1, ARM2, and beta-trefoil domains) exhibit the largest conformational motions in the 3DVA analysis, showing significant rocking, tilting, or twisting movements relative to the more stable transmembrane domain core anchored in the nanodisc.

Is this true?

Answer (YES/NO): NO